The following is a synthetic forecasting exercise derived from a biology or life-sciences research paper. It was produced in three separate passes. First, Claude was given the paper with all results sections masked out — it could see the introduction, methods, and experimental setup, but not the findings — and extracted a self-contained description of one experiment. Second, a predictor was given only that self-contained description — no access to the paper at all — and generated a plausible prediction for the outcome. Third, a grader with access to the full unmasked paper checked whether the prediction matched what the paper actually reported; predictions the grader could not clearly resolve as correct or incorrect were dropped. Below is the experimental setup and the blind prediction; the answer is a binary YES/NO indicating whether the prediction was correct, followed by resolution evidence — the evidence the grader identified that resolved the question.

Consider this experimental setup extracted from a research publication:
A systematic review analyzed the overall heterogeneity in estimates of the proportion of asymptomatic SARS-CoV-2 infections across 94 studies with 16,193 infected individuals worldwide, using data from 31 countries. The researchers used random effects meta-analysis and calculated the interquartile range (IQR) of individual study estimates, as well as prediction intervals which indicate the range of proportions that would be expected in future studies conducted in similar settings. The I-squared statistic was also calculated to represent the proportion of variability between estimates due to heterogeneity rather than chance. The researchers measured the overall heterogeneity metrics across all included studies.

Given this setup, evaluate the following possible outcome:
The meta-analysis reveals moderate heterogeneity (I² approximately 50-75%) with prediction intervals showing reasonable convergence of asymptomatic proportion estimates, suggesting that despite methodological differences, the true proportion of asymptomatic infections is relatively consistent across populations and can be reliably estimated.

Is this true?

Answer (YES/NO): NO